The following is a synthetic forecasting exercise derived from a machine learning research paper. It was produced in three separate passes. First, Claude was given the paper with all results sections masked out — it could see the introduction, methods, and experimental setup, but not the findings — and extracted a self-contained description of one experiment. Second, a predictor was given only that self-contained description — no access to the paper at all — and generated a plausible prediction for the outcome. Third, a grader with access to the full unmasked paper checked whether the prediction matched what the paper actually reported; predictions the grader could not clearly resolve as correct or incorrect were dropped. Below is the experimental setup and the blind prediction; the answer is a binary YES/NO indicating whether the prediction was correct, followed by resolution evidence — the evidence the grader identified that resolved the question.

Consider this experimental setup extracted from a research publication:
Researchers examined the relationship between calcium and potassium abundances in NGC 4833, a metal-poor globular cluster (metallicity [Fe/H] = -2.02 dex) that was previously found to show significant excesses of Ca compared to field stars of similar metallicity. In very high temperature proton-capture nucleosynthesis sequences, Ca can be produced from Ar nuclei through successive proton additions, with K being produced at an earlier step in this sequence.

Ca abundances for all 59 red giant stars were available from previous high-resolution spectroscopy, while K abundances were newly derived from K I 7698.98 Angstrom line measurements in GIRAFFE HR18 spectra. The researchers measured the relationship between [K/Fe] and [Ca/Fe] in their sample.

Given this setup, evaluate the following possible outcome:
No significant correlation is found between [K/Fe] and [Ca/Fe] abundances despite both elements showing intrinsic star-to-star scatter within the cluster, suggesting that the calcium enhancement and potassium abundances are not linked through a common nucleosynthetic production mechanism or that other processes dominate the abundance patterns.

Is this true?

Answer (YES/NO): NO